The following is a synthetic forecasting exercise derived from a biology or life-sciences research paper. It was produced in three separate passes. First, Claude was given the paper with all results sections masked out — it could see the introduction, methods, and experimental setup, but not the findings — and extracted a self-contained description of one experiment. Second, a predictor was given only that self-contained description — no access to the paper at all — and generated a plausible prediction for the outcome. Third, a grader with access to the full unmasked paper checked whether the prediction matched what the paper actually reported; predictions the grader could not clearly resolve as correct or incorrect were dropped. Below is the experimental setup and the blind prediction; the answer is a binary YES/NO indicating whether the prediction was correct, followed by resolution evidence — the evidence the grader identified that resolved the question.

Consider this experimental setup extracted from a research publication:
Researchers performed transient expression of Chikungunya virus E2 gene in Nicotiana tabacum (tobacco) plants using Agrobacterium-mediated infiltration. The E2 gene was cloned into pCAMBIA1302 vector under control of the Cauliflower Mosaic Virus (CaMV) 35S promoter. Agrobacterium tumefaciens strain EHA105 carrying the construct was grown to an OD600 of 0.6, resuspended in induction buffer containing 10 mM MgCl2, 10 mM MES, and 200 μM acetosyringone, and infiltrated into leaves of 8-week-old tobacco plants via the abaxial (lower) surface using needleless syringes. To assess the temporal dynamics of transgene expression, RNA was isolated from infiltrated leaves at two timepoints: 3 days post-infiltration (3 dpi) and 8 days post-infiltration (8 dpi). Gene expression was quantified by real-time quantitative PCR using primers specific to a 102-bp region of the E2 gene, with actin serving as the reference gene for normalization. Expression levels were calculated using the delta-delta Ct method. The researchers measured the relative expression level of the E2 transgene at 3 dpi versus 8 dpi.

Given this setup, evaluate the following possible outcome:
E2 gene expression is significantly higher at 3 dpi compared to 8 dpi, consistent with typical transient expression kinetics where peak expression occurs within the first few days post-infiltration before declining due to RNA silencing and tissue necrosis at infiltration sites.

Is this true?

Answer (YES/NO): YES